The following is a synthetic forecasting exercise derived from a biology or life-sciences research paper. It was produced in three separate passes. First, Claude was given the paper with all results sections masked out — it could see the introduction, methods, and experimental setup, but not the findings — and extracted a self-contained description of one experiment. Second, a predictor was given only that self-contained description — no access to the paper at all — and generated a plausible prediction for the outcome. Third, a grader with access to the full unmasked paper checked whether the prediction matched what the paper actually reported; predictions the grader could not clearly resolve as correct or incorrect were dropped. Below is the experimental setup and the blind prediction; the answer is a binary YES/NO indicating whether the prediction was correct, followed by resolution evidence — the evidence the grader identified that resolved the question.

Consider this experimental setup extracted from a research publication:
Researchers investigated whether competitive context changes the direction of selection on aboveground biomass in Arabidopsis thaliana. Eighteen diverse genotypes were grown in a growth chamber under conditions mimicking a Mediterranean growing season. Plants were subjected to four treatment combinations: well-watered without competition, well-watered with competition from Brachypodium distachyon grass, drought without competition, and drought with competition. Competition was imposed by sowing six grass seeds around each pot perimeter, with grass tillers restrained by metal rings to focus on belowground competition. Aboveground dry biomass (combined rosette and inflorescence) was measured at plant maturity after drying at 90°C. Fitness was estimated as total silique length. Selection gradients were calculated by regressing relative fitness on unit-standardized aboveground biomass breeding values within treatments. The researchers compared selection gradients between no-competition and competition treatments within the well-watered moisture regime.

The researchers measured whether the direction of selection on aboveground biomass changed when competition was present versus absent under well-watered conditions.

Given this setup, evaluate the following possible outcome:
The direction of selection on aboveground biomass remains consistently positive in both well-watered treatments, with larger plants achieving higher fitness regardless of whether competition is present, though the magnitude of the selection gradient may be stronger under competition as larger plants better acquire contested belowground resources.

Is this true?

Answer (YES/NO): NO